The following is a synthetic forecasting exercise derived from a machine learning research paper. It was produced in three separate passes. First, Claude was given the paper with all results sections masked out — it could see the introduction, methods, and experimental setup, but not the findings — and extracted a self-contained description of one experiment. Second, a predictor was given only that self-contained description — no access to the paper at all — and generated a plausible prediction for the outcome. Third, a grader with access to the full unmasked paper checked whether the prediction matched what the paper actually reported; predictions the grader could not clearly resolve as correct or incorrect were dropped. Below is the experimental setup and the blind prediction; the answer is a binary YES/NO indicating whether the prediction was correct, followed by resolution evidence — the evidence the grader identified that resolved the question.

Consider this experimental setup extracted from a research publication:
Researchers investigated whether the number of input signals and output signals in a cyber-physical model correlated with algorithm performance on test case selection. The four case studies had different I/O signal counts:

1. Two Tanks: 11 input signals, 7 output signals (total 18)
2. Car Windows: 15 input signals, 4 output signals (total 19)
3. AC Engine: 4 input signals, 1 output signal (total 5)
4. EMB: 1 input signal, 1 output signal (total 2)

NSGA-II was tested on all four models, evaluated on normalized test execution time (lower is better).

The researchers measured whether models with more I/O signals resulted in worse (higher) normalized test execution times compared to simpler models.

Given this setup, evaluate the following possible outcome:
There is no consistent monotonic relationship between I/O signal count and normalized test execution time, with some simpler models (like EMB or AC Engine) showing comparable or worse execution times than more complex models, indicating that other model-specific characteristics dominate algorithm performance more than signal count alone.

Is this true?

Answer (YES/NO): YES